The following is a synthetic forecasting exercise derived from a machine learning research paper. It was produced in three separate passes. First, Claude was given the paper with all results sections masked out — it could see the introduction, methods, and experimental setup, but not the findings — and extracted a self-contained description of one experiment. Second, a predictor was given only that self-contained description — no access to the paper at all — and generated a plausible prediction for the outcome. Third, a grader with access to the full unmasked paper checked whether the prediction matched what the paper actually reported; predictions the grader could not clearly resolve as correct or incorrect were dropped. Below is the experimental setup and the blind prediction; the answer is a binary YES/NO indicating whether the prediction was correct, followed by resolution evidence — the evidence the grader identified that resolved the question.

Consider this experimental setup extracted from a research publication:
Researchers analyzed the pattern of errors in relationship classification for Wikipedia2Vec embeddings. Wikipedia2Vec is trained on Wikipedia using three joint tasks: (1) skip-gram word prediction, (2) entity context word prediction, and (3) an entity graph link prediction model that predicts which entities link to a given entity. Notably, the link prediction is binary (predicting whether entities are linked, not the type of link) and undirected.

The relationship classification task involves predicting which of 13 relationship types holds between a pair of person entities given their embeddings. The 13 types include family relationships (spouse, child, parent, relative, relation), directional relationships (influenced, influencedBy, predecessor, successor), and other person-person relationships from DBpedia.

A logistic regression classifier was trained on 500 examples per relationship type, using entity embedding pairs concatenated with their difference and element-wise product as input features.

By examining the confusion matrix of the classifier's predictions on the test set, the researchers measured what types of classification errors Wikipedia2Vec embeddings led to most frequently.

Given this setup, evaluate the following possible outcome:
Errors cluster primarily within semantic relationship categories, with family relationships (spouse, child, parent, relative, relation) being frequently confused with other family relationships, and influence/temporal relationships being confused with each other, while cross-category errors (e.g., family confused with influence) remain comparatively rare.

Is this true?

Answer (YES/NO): YES